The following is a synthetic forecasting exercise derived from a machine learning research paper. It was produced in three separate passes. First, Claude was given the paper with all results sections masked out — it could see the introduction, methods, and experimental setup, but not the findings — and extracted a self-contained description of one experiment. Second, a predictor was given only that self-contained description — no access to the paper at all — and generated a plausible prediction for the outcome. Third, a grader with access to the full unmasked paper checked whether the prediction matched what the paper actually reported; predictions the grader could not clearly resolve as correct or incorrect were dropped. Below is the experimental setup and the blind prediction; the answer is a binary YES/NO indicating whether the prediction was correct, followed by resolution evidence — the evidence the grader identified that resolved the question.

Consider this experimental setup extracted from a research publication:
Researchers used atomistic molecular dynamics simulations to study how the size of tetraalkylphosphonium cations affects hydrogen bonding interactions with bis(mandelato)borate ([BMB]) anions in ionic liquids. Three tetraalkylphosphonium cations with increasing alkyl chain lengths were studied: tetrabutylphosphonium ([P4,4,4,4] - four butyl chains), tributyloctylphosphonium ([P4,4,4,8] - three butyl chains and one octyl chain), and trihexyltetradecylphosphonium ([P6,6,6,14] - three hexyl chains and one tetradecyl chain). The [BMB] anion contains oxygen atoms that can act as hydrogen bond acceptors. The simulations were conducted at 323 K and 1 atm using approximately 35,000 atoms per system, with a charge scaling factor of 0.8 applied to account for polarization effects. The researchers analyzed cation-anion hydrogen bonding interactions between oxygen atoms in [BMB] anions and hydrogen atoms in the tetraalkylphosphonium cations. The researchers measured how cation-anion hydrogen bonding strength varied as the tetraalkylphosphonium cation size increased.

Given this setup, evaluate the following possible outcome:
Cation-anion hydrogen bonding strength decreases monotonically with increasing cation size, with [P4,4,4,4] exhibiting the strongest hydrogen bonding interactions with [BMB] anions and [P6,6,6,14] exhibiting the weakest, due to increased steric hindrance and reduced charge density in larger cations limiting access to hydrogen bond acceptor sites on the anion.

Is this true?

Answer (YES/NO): NO